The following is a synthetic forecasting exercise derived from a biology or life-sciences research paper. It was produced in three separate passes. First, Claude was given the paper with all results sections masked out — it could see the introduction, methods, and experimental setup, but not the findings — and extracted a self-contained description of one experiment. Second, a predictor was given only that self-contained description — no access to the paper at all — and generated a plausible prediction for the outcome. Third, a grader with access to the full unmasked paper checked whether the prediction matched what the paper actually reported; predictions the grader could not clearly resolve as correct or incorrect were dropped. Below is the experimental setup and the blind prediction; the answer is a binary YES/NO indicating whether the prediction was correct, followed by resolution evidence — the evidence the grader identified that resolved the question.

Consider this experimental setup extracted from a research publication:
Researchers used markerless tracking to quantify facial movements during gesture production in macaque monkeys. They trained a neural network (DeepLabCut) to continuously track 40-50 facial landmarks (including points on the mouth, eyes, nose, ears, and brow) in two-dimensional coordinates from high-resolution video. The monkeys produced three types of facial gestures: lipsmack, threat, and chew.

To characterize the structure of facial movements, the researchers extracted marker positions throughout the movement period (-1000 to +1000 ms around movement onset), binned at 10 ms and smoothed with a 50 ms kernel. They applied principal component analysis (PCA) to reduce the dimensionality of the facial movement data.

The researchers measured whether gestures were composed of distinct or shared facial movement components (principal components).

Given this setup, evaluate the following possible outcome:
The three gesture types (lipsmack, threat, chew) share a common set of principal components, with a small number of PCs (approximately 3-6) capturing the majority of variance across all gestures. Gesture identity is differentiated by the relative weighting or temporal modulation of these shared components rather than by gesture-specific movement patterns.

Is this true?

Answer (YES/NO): NO